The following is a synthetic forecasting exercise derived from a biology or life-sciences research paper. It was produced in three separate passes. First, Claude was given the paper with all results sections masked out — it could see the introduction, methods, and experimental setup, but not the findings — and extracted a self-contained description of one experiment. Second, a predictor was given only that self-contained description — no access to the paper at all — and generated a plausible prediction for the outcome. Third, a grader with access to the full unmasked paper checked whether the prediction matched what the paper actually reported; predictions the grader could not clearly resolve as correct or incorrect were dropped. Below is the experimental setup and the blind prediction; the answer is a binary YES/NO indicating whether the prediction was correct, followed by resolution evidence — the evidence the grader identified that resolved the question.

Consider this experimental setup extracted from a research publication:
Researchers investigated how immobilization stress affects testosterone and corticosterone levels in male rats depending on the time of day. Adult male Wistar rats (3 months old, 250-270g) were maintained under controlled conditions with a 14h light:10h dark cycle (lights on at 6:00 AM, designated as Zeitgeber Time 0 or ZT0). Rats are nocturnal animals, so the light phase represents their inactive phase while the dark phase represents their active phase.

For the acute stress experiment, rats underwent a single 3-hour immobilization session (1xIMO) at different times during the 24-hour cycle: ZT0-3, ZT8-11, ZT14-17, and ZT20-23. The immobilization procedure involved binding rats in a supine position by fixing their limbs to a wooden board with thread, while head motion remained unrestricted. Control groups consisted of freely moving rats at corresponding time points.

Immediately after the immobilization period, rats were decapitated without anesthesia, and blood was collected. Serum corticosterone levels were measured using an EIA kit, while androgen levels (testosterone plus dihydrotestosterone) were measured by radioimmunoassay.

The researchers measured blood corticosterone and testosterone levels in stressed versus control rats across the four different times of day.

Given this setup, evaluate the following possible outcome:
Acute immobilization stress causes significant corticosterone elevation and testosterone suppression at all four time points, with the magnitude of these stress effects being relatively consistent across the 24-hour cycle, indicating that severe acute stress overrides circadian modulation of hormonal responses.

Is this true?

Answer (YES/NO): NO